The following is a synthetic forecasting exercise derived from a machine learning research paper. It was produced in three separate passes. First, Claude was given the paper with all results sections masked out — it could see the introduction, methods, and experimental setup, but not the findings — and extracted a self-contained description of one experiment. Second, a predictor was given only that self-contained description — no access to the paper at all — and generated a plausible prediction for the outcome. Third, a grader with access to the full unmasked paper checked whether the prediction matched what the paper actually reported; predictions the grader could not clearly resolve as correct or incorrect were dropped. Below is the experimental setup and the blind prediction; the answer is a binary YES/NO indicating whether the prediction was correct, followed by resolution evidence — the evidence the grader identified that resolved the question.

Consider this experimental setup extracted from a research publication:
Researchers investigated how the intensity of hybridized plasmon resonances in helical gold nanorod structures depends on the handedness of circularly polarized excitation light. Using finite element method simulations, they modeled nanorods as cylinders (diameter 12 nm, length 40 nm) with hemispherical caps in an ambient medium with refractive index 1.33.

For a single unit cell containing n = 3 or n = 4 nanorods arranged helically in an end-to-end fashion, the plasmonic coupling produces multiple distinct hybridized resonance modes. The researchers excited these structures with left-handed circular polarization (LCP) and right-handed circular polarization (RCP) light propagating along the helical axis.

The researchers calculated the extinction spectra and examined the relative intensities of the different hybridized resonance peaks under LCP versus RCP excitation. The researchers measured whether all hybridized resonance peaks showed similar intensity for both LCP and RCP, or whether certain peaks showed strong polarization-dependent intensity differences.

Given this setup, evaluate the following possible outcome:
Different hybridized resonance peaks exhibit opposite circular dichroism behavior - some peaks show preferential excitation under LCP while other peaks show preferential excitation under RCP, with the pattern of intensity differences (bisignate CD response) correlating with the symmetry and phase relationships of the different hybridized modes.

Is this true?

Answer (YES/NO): YES